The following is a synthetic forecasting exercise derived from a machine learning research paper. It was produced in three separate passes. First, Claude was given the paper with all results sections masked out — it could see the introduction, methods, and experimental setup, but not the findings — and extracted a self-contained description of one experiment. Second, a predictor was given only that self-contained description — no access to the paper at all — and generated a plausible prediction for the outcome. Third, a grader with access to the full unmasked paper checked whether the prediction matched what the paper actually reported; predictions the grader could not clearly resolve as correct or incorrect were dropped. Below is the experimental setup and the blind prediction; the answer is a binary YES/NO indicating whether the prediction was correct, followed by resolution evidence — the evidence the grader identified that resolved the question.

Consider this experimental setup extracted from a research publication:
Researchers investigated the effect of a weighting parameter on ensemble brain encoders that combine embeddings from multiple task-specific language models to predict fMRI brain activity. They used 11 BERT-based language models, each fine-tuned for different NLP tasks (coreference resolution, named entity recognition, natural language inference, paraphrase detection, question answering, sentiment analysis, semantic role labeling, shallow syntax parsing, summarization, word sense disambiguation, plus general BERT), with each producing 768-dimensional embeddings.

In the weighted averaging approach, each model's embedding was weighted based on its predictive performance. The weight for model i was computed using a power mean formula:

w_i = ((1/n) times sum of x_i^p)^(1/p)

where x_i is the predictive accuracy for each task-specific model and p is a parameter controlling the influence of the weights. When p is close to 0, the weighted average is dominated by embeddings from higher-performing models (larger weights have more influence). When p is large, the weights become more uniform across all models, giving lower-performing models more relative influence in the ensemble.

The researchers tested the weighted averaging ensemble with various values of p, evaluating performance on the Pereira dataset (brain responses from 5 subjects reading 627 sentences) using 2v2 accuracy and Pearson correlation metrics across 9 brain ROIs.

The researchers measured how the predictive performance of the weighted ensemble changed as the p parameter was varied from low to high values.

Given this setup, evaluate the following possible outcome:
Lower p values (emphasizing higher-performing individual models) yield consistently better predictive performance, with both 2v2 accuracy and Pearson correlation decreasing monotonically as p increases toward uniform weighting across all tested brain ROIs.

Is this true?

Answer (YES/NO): NO